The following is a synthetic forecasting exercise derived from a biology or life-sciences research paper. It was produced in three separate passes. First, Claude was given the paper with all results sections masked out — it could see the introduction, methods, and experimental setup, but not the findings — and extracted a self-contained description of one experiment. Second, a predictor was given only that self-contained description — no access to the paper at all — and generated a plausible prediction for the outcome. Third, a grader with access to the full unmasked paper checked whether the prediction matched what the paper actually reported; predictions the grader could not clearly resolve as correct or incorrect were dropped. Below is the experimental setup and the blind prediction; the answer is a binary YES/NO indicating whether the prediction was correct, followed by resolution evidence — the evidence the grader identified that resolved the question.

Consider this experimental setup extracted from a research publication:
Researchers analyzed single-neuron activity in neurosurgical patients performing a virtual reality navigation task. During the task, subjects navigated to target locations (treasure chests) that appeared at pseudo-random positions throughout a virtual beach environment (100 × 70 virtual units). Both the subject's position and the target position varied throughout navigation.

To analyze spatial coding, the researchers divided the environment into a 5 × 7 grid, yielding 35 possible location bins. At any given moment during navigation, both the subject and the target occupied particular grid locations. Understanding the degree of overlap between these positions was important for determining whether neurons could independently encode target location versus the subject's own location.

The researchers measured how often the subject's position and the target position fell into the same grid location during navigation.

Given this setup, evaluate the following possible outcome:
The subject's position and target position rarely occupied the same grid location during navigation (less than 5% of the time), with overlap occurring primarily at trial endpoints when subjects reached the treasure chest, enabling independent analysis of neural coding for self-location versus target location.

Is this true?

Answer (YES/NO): NO